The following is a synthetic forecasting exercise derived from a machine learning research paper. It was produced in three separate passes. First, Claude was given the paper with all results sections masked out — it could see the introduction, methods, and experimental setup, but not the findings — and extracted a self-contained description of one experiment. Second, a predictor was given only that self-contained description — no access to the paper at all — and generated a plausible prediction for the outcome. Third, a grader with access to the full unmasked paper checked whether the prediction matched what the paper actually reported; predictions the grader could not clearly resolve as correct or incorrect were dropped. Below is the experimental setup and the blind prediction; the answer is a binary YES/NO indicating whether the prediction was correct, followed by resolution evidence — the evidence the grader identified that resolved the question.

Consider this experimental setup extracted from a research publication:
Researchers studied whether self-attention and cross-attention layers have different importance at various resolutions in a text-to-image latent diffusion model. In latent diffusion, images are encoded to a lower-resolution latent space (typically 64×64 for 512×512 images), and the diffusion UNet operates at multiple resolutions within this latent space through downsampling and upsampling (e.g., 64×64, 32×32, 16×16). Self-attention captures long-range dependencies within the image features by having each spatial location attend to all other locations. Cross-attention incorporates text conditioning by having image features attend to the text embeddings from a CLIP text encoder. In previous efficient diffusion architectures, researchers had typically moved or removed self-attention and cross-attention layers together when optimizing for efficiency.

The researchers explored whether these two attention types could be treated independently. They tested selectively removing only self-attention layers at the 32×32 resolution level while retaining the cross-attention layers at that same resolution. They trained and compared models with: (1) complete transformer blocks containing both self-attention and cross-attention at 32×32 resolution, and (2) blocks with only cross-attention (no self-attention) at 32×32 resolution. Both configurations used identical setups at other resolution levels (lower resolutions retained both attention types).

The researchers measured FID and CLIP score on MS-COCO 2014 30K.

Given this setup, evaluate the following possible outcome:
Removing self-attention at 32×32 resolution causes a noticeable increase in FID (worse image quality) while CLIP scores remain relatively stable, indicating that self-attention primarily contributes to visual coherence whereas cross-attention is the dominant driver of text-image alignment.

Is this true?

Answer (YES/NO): NO